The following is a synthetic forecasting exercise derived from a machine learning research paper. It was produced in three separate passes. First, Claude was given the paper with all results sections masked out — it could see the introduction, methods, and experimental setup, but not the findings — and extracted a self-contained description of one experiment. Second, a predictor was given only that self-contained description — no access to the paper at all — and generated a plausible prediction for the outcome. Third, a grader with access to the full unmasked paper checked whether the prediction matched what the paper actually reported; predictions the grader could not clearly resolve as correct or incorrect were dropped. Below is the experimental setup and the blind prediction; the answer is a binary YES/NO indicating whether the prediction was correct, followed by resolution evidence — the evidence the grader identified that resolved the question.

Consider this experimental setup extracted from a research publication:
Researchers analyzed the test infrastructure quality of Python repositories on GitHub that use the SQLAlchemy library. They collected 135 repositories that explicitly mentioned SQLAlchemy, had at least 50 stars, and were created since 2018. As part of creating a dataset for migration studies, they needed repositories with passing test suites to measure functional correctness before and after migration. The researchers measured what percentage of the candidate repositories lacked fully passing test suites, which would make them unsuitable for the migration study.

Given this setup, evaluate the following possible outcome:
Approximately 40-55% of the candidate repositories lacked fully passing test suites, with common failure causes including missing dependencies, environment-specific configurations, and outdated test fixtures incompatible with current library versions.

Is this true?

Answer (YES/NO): NO